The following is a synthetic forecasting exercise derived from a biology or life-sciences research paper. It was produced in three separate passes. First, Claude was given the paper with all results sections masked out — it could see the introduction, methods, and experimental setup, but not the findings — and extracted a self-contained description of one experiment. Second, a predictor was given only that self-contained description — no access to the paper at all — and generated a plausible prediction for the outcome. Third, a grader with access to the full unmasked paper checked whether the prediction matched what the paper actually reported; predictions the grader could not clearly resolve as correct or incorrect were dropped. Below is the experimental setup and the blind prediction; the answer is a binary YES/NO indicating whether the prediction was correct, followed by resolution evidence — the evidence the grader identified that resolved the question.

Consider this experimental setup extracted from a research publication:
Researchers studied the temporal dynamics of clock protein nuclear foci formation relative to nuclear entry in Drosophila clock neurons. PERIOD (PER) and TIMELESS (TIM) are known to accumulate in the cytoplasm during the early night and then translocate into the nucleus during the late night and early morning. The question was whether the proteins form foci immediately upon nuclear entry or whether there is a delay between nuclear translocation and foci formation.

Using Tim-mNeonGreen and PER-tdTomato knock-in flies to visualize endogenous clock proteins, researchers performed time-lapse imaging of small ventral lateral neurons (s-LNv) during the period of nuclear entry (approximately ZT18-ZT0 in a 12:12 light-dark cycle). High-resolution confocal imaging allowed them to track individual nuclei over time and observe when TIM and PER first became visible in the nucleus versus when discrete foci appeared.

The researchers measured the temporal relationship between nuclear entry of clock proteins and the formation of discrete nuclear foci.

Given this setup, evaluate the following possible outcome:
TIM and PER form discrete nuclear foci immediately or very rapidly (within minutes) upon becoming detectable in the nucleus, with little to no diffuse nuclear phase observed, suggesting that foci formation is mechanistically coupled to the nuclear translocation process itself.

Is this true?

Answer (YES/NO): NO